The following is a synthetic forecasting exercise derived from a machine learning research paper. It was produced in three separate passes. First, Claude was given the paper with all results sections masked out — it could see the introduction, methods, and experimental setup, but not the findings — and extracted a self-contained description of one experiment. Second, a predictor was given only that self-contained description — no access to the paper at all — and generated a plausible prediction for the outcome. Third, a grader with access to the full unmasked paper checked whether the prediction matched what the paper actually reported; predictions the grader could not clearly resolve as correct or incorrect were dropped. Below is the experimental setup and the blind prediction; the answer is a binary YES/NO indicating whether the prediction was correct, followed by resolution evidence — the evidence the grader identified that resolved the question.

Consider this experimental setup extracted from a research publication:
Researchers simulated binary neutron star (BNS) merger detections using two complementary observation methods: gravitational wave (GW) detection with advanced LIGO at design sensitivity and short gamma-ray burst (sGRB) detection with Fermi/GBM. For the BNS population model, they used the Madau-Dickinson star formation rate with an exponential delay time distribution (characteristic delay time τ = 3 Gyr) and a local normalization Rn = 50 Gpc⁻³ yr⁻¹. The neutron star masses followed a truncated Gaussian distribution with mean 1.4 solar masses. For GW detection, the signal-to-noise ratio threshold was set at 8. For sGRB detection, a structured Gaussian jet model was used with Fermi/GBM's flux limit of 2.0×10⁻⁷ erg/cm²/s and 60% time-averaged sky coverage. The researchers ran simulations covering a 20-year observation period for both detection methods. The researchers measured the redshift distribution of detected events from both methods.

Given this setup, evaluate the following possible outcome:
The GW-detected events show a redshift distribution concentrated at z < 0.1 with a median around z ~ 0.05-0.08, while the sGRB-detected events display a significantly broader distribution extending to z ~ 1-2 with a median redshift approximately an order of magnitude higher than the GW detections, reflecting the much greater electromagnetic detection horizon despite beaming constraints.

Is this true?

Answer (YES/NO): NO